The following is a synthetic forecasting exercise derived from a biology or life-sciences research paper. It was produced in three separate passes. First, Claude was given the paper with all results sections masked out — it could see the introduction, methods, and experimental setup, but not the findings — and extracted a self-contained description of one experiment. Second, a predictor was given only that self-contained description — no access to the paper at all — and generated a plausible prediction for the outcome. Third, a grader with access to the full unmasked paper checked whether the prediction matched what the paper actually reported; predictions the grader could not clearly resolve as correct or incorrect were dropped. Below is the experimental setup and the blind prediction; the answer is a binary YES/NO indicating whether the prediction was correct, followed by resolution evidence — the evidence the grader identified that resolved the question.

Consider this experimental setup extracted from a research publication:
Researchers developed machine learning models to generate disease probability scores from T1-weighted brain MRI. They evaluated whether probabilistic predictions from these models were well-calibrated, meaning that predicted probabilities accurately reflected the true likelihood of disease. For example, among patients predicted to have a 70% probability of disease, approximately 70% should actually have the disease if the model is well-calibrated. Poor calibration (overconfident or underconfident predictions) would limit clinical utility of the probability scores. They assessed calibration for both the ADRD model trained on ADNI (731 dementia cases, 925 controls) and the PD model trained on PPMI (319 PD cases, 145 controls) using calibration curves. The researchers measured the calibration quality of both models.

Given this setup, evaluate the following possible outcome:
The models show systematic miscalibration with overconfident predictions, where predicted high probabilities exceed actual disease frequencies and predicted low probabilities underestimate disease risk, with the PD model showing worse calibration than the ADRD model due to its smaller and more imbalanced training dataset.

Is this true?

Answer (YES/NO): NO